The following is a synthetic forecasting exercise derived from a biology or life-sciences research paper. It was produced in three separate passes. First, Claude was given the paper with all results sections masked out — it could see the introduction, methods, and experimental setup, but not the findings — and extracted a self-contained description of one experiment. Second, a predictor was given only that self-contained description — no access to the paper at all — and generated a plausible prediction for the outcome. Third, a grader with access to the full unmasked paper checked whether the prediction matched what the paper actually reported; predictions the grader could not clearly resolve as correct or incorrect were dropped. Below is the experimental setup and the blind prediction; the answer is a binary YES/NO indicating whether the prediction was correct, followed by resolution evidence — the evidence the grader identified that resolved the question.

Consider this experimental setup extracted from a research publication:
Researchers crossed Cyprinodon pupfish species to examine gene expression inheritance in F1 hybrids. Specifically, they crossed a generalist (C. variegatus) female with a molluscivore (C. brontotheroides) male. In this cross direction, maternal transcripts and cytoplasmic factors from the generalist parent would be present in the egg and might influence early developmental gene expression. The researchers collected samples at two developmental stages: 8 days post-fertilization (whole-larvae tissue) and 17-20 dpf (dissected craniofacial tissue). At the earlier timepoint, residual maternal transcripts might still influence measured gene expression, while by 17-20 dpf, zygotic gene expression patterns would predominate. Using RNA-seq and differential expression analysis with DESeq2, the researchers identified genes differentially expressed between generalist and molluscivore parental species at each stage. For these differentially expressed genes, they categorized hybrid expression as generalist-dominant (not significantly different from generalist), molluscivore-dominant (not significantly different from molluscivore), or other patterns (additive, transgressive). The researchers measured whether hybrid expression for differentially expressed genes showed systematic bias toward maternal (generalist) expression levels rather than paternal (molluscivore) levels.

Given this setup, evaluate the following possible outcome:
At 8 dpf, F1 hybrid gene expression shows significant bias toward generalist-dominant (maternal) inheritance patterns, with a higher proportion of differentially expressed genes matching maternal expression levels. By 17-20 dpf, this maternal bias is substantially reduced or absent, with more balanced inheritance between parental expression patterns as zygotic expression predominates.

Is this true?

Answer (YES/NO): NO